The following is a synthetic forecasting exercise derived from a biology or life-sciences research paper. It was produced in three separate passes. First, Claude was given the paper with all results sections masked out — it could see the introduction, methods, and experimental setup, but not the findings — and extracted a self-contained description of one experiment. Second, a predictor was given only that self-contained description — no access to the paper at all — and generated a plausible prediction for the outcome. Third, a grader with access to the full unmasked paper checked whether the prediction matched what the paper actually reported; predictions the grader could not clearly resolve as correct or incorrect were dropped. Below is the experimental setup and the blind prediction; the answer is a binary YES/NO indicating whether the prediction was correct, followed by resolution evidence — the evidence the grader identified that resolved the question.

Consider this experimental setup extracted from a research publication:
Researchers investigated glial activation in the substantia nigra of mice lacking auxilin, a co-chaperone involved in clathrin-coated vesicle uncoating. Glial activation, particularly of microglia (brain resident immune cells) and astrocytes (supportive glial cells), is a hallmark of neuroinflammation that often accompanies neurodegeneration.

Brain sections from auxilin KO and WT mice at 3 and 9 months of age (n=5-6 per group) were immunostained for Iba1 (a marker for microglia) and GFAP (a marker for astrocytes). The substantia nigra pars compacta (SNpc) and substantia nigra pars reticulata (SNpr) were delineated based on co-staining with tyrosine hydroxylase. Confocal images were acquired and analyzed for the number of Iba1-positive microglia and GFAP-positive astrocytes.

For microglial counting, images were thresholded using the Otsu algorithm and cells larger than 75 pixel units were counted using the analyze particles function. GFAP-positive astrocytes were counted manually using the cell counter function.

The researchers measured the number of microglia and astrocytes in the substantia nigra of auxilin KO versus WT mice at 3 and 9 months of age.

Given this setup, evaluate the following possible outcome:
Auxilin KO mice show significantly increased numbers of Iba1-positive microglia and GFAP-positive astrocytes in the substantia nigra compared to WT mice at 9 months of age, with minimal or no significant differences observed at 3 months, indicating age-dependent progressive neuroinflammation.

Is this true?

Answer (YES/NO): YES